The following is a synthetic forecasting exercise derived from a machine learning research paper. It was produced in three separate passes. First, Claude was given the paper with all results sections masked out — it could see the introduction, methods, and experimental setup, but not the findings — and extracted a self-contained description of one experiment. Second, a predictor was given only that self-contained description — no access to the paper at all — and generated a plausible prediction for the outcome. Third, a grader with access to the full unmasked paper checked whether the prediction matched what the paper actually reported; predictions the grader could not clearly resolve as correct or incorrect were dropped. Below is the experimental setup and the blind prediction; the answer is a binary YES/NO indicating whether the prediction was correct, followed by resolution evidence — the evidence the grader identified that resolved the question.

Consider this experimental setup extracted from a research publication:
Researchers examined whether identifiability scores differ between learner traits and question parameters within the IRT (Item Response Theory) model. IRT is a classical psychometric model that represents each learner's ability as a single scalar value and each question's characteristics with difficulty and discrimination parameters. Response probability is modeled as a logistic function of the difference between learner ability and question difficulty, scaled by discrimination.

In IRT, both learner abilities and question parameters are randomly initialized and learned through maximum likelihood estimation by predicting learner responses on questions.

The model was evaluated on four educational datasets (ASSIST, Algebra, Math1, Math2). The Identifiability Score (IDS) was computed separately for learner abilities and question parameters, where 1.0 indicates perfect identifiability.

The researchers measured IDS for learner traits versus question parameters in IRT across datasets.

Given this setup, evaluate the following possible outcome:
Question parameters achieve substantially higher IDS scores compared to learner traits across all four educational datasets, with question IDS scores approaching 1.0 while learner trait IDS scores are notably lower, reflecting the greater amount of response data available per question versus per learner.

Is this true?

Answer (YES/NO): NO